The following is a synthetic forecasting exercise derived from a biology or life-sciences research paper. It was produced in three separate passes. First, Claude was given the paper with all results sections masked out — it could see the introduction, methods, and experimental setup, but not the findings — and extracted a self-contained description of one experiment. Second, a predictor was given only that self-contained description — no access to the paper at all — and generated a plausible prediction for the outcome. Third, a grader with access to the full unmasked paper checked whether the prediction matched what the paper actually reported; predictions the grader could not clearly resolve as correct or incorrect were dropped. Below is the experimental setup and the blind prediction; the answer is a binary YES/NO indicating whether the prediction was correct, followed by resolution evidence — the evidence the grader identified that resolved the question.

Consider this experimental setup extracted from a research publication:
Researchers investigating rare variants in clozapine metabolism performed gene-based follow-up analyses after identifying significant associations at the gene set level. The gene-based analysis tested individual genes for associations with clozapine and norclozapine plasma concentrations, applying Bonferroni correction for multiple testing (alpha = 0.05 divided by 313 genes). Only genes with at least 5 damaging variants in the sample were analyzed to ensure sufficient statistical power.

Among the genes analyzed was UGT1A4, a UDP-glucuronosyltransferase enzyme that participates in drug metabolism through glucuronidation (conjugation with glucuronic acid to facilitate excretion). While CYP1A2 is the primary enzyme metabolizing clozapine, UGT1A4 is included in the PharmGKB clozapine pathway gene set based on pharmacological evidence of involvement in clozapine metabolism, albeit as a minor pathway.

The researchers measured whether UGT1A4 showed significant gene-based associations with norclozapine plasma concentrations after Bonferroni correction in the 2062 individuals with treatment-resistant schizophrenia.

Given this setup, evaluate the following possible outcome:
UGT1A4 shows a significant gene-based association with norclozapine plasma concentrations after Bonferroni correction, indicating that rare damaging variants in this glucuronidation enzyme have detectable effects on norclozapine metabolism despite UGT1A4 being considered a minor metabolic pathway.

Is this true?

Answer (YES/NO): NO